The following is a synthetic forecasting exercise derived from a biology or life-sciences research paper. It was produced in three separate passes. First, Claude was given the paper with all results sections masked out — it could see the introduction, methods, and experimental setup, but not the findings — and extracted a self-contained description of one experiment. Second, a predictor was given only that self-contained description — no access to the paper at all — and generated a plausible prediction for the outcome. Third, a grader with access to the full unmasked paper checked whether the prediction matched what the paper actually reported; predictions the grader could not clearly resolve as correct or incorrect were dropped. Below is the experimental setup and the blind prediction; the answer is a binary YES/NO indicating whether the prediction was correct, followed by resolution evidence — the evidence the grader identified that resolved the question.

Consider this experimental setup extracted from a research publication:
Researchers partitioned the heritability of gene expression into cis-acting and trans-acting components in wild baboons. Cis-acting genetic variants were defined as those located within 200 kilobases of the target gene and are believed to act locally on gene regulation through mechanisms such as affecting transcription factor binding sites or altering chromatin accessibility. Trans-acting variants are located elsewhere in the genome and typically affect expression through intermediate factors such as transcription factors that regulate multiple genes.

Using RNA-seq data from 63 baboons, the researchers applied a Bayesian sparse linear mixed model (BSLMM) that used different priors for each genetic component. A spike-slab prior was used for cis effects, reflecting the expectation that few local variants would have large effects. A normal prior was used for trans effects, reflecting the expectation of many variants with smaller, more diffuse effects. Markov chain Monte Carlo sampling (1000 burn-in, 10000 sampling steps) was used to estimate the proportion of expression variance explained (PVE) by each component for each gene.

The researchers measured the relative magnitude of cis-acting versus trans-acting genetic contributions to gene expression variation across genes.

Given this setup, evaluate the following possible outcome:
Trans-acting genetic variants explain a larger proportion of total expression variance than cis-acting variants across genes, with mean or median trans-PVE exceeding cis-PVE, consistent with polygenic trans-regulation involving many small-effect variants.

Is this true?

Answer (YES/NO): YES